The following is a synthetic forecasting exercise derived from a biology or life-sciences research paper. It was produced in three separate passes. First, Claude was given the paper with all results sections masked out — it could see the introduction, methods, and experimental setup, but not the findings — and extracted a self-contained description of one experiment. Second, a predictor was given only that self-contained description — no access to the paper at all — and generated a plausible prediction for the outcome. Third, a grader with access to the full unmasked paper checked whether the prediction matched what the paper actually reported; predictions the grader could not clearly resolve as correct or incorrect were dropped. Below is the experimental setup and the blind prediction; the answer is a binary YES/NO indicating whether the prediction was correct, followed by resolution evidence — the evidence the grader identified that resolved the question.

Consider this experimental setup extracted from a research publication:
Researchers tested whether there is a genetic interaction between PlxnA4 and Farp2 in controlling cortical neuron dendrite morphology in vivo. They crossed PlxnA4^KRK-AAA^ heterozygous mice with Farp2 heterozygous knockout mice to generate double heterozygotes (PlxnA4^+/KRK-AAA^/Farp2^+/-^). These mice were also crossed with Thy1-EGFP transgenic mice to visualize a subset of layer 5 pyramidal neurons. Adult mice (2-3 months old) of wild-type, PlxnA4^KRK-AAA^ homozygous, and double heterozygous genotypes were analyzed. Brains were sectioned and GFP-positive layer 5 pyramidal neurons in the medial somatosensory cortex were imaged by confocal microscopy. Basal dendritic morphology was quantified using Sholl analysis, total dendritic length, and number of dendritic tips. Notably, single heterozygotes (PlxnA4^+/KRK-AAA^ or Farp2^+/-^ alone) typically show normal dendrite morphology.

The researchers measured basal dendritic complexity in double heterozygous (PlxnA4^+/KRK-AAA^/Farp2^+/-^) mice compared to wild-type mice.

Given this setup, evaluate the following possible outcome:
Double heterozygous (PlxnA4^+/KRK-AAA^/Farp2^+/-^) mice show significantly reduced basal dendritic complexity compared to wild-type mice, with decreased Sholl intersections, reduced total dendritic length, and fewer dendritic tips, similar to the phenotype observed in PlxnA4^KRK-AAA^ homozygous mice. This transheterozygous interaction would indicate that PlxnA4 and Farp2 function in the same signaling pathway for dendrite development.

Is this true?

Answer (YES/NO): YES